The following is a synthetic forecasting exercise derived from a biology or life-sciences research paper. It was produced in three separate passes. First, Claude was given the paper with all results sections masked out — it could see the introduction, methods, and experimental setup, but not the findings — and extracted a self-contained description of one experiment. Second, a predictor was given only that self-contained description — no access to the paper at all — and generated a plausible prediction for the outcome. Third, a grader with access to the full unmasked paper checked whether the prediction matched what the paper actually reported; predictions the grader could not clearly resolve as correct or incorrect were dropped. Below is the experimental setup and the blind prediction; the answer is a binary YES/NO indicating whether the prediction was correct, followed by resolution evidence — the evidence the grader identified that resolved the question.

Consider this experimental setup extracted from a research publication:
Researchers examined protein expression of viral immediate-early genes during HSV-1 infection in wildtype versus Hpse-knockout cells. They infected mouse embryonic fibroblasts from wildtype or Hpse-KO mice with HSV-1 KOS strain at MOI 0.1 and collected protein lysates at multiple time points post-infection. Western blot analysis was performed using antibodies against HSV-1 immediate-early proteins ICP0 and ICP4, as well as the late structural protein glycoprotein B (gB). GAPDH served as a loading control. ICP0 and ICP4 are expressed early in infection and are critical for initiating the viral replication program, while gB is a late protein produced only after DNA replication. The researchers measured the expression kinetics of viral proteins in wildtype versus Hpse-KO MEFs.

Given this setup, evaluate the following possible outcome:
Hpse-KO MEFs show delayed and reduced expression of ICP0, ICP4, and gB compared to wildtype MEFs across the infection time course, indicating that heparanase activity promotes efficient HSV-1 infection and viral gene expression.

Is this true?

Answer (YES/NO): NO